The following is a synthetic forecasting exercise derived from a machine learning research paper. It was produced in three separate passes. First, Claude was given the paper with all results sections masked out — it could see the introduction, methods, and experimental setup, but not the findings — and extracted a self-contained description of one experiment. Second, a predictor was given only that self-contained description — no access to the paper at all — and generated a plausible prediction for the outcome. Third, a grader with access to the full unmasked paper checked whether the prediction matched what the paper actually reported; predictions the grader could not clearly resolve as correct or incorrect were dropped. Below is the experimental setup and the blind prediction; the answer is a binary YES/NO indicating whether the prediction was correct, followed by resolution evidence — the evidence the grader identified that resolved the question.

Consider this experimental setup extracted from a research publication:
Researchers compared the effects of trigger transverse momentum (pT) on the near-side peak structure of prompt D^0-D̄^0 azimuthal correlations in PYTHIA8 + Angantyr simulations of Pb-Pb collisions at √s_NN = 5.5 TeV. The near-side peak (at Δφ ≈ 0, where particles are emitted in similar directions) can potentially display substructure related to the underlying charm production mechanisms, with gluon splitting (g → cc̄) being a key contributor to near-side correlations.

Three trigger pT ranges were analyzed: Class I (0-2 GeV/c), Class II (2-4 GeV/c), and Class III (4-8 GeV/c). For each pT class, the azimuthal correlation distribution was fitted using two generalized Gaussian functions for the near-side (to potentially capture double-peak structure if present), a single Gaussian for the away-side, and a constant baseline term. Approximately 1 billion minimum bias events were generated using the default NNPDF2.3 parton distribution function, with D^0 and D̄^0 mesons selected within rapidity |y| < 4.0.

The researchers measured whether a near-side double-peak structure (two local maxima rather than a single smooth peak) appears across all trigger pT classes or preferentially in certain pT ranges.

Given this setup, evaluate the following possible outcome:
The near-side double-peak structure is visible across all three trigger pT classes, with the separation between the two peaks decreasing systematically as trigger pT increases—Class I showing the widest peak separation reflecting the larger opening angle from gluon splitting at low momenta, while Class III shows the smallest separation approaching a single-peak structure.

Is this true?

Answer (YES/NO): NO